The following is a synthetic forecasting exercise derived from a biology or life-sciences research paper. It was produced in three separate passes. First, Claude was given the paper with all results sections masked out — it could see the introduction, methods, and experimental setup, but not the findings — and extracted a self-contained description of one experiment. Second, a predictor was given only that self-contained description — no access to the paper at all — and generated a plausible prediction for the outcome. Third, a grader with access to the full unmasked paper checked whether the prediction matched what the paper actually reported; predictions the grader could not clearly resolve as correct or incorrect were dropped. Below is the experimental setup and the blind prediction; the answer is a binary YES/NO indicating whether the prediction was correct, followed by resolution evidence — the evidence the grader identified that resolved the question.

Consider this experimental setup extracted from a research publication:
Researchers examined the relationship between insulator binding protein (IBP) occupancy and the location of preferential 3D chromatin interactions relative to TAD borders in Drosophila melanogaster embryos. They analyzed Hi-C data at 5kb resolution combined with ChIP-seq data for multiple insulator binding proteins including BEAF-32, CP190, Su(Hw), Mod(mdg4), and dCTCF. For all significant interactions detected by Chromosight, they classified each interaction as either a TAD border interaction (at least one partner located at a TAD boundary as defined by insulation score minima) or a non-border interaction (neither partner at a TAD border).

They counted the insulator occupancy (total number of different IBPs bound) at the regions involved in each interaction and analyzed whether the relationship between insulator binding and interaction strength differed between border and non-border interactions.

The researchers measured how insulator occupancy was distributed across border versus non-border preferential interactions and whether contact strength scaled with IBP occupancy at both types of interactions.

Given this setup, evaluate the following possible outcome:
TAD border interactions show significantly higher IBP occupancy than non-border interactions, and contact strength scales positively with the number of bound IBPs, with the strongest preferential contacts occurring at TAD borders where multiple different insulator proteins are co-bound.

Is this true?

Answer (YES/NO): NO